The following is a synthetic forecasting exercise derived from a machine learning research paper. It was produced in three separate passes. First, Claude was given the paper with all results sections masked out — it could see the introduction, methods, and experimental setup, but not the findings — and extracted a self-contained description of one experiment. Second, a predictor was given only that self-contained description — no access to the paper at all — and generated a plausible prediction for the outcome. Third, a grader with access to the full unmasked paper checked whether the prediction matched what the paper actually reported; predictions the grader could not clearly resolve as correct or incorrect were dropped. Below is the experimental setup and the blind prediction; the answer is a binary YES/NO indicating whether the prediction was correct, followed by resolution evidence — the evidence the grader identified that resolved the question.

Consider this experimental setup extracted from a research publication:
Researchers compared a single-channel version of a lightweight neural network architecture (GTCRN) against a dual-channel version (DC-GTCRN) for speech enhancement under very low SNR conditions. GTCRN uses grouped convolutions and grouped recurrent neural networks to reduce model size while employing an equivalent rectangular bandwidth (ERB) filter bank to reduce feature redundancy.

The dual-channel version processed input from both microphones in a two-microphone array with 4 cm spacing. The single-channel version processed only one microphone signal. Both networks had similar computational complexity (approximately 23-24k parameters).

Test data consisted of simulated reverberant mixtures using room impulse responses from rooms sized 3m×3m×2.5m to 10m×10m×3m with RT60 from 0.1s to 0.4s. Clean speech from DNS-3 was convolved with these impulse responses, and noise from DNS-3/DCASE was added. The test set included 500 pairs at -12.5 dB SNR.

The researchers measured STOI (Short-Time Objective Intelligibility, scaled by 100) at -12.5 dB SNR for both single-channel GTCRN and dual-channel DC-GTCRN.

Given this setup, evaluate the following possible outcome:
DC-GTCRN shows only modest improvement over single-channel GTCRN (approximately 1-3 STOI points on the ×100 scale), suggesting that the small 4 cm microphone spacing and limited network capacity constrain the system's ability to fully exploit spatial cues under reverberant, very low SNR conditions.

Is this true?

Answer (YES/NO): NO